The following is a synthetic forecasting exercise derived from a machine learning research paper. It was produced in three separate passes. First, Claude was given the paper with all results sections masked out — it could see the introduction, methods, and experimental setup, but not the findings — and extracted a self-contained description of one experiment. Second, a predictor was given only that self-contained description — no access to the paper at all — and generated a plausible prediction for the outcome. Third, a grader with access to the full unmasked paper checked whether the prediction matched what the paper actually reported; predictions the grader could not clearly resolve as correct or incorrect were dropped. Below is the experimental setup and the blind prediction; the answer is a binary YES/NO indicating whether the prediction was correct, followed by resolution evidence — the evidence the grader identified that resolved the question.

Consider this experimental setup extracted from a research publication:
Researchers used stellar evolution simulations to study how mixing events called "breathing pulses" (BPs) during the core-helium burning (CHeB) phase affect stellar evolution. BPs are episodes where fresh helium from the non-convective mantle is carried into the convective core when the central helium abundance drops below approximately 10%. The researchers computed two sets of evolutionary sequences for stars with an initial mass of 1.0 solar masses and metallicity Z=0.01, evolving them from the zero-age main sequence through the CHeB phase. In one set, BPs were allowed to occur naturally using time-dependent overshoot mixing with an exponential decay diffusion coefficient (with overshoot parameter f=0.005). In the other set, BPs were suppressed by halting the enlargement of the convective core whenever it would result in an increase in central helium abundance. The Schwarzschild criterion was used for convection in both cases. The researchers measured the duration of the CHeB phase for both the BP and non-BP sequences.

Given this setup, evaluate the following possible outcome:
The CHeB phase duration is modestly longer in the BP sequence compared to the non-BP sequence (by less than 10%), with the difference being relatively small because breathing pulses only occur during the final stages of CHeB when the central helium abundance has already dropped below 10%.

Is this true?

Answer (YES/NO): NO